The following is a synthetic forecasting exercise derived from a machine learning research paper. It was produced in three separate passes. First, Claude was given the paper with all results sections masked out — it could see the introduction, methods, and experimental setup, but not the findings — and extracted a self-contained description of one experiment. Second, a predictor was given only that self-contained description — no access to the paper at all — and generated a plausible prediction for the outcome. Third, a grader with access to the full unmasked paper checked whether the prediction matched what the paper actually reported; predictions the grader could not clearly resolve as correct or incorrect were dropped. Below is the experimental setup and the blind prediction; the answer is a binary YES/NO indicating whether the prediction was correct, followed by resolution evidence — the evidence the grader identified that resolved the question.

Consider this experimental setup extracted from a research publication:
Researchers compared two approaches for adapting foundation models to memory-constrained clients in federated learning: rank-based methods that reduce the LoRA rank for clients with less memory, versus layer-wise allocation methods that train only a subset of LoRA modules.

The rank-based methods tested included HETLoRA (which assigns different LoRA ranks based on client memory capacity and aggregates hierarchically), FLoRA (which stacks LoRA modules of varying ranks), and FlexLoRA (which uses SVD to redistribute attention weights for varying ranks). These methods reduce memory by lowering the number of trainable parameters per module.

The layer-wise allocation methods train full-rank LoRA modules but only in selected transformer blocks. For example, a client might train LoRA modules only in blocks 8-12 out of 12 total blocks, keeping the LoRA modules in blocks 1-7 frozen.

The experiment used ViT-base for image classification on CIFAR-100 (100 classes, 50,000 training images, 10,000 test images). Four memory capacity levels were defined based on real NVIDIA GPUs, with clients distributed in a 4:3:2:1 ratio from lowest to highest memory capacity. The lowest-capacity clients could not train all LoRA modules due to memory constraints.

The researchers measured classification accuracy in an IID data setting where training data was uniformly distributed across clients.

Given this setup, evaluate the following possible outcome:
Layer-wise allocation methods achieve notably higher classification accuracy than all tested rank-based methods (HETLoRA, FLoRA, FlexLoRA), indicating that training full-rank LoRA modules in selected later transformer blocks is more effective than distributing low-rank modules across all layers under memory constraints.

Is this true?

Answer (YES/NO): YES